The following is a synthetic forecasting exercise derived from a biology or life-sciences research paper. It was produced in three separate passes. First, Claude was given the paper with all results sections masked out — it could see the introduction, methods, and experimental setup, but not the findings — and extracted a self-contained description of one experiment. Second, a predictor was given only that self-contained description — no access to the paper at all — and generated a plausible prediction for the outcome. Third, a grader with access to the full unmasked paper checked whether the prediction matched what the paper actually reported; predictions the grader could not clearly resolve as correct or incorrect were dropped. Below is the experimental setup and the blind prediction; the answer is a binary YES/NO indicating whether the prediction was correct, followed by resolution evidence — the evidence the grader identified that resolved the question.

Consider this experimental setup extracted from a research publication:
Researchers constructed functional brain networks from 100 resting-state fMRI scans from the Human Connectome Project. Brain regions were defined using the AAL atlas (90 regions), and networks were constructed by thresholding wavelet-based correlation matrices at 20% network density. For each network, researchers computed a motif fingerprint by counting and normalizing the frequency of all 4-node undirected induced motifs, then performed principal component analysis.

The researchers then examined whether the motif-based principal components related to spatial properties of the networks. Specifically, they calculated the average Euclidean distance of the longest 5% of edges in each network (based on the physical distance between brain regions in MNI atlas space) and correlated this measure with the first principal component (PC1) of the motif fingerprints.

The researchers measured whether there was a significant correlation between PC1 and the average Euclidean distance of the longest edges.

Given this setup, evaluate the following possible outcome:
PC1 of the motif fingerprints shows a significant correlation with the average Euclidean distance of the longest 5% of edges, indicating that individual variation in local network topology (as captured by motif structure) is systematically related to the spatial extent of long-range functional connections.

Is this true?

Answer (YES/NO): YES